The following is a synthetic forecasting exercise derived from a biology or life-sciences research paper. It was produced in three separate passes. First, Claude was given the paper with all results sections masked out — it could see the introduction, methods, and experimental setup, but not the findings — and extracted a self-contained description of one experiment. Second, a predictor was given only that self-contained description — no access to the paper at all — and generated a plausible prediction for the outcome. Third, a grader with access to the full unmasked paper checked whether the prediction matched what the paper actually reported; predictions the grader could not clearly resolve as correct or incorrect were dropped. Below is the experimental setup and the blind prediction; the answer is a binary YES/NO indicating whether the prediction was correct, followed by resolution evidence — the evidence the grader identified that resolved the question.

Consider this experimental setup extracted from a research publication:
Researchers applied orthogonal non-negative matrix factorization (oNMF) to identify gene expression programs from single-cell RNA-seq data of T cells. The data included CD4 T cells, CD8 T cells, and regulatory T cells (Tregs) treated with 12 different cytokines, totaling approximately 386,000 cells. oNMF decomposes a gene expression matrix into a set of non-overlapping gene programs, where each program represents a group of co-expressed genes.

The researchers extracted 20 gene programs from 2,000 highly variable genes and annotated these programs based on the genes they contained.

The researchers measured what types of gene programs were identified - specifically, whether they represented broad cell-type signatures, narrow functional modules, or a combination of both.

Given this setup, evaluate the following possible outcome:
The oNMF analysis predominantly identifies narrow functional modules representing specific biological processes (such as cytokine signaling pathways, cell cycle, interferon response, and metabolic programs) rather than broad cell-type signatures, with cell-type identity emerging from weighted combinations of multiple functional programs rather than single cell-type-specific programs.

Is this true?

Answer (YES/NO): NO